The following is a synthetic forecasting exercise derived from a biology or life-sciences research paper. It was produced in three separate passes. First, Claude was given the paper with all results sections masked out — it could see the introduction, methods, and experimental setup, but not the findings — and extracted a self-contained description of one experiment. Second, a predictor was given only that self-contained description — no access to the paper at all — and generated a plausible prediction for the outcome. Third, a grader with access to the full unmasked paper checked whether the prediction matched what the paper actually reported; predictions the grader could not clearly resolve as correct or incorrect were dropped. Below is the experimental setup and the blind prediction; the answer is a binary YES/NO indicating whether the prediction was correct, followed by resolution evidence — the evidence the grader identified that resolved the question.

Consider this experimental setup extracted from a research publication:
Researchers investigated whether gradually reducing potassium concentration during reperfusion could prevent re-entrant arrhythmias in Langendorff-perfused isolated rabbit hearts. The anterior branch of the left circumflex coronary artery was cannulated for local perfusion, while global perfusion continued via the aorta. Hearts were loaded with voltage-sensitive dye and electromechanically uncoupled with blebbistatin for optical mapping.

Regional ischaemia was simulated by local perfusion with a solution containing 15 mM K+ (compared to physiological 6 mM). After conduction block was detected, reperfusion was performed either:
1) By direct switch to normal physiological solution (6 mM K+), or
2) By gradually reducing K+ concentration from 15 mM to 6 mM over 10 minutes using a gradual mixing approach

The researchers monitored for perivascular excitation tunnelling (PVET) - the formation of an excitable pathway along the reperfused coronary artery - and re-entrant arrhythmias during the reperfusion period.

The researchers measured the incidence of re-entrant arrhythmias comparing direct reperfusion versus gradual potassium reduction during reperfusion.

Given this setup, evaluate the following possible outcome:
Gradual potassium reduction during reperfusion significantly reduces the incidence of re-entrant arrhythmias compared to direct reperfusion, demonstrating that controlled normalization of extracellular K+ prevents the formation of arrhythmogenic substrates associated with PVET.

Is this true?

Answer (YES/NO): NO